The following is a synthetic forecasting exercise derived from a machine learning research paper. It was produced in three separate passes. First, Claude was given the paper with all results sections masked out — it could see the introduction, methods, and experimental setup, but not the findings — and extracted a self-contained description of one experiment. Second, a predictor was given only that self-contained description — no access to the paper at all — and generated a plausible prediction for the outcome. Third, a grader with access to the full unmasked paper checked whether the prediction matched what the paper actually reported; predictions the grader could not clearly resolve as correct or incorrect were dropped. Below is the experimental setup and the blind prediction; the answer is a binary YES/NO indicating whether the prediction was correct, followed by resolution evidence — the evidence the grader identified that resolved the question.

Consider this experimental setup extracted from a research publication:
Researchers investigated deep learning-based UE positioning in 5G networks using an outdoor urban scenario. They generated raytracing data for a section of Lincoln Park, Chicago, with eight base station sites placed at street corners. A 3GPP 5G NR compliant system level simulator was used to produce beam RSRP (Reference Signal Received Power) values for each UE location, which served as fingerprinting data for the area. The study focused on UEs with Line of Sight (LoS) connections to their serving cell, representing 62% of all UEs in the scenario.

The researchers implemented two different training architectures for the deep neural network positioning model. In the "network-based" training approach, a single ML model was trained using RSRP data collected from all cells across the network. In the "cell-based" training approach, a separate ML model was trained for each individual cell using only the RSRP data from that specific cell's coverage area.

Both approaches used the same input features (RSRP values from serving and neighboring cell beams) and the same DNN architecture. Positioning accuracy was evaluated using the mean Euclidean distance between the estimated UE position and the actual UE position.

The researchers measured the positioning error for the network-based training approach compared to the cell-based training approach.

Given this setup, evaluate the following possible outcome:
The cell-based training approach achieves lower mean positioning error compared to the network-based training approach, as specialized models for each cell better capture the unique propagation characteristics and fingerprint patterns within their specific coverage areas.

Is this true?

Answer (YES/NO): YES